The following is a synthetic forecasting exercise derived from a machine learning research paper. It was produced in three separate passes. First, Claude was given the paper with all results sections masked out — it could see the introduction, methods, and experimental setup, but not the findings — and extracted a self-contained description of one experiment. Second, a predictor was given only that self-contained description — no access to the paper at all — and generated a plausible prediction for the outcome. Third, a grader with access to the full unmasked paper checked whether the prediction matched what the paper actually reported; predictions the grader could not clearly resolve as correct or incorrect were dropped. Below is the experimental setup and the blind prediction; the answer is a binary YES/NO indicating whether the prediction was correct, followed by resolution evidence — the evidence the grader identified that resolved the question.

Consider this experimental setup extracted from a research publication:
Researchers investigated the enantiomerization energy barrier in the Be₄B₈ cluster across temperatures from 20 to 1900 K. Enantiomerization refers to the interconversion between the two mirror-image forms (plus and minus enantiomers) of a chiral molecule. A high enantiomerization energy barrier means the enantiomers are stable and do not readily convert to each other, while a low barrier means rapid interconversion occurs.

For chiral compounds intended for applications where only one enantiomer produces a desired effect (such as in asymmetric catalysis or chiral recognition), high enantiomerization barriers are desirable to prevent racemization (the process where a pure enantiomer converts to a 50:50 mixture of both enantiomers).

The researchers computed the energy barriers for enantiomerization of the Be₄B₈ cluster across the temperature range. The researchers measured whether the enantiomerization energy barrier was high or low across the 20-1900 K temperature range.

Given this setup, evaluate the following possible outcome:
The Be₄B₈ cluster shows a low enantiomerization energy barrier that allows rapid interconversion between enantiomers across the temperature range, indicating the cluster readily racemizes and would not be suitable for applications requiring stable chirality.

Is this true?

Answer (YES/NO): NO